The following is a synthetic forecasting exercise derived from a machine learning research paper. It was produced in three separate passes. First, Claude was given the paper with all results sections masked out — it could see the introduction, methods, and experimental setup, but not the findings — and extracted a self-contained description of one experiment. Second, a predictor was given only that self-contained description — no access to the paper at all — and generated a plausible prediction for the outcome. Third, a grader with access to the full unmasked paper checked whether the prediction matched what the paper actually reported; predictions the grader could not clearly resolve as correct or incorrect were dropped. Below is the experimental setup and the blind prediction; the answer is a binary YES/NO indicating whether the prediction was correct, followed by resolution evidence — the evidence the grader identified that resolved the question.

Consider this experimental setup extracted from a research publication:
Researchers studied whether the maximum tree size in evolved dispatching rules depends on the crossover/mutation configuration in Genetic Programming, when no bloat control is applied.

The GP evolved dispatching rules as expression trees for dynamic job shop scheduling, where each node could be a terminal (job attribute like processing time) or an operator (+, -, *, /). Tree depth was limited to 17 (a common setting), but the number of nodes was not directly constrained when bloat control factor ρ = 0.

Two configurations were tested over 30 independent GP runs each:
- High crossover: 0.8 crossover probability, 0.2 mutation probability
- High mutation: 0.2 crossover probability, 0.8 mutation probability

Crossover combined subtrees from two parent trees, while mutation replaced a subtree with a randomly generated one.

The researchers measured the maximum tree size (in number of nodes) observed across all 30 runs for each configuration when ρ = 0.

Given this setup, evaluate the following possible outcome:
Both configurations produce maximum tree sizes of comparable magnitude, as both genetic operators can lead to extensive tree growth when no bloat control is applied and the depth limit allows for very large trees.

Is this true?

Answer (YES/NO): NO